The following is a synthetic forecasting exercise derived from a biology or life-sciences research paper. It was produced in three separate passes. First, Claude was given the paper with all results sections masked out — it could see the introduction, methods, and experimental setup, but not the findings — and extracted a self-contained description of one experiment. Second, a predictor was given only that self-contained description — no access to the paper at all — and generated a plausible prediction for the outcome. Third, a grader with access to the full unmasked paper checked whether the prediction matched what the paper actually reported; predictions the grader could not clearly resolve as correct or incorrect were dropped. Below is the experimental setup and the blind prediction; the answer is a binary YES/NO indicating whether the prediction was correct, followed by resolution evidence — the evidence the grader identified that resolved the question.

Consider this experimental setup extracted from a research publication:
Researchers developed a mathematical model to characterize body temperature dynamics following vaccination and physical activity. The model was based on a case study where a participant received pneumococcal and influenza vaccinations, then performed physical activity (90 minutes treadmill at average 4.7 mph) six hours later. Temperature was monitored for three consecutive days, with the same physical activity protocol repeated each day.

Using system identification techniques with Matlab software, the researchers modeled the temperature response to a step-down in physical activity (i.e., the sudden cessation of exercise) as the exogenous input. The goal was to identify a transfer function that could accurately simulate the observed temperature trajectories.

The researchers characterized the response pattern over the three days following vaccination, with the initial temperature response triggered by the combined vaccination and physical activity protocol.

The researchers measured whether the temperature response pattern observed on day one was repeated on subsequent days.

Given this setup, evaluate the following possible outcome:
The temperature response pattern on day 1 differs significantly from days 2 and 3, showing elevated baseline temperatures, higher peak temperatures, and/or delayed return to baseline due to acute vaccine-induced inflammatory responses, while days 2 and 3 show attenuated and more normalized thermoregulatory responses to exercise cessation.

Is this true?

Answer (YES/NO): YES